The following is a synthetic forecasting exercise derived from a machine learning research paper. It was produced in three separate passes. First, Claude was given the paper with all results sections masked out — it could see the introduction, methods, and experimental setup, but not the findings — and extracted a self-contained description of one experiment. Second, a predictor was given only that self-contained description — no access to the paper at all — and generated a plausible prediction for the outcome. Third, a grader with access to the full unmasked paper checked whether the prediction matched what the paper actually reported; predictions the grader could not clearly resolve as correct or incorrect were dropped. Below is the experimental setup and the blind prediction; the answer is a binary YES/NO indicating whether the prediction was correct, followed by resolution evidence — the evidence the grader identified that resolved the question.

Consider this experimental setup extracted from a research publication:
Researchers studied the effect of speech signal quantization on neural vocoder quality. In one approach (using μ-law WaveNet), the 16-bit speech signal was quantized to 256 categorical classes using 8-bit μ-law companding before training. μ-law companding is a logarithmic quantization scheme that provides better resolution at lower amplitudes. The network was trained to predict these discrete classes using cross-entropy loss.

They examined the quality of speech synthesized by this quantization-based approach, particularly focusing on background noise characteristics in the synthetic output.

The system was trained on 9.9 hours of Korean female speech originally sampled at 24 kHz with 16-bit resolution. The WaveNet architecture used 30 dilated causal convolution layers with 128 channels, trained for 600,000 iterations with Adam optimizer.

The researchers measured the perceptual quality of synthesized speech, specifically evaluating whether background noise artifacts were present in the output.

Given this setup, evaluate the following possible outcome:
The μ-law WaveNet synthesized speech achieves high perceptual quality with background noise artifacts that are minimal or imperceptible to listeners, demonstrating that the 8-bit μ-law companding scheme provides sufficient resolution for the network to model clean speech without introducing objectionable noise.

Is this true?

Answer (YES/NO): NO